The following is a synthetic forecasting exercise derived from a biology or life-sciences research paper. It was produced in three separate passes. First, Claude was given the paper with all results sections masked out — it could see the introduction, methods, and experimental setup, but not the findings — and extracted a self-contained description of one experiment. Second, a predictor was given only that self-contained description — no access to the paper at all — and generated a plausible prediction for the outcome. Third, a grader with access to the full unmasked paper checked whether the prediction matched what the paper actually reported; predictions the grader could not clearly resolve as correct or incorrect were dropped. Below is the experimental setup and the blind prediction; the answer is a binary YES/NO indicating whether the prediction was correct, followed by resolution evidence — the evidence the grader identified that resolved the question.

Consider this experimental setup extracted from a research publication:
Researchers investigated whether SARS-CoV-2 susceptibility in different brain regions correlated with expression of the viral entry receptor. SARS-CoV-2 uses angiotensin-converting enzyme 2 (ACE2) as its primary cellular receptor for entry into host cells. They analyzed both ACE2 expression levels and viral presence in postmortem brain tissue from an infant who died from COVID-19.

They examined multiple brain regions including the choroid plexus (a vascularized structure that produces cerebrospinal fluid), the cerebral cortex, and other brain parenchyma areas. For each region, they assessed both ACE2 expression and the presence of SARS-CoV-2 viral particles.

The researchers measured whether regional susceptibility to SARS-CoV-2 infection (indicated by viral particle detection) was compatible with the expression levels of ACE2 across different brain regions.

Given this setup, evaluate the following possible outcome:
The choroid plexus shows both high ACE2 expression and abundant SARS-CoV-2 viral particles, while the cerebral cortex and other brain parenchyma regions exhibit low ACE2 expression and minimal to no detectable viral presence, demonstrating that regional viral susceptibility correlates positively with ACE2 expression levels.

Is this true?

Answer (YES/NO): YES